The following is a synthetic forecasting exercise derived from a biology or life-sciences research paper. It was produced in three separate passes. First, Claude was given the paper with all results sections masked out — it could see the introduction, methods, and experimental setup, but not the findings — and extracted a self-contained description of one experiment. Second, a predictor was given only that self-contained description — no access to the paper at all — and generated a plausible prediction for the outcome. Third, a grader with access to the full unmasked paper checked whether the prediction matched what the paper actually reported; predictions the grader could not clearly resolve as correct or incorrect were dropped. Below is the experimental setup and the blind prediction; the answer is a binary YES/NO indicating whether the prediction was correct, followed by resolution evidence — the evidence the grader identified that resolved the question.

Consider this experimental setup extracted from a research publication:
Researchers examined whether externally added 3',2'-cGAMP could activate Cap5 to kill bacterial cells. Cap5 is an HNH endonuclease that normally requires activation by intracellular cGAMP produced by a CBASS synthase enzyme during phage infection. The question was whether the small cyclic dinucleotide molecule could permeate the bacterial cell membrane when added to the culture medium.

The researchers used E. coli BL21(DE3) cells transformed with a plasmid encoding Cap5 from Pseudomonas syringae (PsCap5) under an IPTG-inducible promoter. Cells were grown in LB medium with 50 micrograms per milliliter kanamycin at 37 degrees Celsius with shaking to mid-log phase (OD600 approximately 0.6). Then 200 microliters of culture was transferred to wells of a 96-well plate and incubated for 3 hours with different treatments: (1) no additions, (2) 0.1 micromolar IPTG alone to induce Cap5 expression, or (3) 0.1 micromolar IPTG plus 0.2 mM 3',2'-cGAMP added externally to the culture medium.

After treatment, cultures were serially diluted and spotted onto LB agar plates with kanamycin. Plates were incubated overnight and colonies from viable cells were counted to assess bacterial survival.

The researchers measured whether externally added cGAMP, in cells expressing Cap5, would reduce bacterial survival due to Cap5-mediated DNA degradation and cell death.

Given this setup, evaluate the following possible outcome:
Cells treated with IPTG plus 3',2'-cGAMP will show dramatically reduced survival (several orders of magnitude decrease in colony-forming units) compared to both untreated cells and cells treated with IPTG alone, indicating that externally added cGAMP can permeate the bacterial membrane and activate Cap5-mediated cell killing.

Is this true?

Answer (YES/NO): YES